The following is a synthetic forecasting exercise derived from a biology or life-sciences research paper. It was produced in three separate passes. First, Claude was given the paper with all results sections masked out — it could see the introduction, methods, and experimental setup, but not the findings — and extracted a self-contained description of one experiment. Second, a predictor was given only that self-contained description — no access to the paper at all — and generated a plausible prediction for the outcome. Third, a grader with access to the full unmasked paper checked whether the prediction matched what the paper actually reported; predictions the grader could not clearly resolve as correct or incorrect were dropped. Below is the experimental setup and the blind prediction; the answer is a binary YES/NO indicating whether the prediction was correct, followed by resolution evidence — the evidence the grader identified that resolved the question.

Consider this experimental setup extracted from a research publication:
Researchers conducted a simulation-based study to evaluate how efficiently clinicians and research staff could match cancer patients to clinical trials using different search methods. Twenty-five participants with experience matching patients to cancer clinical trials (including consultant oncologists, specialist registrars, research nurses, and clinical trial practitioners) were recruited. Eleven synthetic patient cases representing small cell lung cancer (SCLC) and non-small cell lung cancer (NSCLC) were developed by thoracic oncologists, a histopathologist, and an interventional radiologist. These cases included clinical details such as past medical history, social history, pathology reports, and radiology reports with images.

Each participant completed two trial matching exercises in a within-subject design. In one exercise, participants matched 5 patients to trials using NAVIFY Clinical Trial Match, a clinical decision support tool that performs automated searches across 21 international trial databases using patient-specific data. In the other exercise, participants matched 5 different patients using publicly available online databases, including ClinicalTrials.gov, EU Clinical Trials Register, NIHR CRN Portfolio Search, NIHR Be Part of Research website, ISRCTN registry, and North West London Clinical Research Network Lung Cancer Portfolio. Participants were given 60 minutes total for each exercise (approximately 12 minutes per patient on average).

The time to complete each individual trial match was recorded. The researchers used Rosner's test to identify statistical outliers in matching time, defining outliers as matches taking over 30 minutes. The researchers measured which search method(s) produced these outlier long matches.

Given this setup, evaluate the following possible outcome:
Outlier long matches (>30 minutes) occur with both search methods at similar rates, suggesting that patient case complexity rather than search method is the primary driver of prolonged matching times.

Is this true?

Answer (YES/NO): NO